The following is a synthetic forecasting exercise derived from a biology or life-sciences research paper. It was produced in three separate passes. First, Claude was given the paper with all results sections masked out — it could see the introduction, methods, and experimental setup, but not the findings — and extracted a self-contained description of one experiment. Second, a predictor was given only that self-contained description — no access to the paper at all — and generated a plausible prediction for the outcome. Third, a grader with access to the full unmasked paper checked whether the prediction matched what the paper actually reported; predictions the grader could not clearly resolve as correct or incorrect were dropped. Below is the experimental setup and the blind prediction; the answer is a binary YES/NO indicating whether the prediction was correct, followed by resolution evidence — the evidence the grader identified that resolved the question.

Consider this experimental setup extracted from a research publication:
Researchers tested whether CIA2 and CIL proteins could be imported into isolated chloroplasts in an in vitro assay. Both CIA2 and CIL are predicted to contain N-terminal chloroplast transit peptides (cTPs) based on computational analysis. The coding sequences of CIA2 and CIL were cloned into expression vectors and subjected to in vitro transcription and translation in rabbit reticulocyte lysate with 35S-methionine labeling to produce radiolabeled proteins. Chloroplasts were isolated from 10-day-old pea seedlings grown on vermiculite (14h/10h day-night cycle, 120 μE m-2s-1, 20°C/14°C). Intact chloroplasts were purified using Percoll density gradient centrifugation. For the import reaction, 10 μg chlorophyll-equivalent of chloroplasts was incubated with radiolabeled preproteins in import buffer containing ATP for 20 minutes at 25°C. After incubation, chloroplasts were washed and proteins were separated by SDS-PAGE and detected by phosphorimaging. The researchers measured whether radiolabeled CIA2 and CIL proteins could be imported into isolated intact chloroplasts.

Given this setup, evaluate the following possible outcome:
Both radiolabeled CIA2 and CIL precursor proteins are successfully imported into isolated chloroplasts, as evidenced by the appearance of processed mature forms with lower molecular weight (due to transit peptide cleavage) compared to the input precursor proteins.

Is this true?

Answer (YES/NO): NO